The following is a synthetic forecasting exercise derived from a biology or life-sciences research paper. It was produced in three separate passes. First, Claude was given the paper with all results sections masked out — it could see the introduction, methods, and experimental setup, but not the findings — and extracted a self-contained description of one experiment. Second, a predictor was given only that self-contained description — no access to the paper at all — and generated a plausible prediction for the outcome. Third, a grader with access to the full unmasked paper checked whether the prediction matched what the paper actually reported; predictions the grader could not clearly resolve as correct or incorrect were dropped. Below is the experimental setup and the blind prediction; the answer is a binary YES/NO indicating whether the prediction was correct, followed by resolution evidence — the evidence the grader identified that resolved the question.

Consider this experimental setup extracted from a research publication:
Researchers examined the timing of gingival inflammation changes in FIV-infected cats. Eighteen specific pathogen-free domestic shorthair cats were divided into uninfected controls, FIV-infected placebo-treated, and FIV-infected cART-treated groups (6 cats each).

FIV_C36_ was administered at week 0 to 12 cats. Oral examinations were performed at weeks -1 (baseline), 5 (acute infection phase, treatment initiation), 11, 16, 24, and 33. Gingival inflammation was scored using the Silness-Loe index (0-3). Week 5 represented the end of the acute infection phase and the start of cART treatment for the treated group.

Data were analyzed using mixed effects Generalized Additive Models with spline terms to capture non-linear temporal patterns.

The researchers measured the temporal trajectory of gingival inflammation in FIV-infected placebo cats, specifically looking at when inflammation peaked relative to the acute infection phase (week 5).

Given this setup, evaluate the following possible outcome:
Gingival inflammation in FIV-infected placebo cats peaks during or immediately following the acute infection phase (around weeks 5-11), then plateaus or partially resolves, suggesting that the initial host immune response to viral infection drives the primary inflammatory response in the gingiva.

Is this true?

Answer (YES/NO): NO